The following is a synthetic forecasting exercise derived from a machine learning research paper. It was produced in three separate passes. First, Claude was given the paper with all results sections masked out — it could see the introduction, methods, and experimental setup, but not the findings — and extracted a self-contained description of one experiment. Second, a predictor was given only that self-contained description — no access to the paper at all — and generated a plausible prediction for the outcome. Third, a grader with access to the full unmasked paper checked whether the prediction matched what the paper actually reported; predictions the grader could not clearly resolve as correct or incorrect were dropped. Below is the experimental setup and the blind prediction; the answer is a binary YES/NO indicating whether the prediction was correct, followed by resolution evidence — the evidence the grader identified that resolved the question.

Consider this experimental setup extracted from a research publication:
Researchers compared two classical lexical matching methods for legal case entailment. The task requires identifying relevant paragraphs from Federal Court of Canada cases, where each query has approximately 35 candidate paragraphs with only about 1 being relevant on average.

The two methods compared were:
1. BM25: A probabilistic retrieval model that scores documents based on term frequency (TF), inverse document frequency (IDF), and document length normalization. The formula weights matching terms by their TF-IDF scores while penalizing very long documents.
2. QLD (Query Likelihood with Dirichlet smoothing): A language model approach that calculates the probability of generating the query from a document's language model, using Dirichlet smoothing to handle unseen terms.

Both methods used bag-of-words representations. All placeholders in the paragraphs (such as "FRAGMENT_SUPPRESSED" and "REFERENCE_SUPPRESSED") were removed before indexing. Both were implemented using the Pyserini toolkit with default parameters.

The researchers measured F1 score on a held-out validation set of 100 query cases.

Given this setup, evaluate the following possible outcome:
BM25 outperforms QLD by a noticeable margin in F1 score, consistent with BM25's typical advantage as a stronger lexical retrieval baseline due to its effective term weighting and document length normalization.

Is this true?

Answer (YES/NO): YES